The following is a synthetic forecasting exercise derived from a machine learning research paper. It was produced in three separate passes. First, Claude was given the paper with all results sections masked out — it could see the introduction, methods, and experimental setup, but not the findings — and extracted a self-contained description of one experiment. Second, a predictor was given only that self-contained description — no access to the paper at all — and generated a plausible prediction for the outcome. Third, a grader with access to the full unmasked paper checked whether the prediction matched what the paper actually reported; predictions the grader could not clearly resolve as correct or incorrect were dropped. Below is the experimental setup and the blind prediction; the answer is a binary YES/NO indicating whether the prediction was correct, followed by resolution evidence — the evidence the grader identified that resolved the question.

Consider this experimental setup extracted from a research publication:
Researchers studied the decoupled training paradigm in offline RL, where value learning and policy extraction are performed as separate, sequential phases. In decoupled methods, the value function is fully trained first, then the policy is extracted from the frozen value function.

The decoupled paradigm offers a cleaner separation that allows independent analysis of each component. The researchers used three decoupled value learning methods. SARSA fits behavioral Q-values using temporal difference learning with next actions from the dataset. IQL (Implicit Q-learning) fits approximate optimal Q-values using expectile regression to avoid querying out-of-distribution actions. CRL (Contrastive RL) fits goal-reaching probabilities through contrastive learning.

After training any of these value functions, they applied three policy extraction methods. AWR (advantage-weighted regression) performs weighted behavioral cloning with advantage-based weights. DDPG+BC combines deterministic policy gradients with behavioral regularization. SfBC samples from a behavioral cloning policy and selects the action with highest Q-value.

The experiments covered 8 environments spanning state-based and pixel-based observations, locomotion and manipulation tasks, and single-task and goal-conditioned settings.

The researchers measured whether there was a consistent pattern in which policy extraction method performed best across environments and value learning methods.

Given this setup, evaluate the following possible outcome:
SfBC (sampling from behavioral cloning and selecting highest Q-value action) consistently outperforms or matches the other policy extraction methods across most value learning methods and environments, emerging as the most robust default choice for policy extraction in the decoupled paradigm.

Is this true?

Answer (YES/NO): NO